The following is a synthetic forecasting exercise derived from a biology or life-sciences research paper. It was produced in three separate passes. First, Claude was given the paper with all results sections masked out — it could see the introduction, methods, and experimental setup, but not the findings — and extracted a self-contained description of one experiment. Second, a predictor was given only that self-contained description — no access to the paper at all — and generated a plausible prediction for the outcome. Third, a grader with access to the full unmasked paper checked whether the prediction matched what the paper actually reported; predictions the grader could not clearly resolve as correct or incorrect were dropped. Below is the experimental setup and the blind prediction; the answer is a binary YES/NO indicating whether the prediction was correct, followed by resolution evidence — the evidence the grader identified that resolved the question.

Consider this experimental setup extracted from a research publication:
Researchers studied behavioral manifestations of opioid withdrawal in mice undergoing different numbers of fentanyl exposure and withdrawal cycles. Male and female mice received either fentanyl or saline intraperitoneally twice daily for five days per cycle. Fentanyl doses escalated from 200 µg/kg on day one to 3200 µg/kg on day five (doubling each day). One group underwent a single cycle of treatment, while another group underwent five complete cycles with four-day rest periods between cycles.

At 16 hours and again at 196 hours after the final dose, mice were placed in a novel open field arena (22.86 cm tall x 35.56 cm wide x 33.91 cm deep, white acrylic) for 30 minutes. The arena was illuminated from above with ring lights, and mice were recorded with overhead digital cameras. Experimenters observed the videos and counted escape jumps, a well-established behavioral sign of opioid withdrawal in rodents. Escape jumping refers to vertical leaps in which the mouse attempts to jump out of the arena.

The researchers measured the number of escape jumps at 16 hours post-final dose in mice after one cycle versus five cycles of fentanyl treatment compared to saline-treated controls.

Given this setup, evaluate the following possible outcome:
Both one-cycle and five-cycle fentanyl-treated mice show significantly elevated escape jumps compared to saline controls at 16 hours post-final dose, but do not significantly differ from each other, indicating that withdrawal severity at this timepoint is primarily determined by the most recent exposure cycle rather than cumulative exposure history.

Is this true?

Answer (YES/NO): NO